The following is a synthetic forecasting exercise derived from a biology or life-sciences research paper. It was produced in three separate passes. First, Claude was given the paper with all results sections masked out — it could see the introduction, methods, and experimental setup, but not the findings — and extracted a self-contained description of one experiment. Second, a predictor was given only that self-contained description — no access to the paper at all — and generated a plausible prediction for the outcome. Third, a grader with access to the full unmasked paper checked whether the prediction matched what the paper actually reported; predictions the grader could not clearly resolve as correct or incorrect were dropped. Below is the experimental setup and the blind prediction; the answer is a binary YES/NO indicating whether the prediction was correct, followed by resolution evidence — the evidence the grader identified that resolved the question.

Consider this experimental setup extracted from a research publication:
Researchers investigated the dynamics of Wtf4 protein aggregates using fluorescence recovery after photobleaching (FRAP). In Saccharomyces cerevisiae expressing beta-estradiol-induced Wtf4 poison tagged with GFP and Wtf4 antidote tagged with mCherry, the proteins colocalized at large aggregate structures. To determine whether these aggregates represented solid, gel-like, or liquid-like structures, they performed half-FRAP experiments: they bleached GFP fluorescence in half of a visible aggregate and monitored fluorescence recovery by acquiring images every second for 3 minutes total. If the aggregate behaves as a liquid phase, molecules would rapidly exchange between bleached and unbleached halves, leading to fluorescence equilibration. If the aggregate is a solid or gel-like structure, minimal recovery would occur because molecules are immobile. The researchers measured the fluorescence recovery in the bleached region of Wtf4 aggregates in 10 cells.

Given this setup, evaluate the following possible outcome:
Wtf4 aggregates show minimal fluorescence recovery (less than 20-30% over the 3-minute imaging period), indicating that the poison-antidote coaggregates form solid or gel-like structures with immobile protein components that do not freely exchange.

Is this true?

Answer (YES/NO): YES